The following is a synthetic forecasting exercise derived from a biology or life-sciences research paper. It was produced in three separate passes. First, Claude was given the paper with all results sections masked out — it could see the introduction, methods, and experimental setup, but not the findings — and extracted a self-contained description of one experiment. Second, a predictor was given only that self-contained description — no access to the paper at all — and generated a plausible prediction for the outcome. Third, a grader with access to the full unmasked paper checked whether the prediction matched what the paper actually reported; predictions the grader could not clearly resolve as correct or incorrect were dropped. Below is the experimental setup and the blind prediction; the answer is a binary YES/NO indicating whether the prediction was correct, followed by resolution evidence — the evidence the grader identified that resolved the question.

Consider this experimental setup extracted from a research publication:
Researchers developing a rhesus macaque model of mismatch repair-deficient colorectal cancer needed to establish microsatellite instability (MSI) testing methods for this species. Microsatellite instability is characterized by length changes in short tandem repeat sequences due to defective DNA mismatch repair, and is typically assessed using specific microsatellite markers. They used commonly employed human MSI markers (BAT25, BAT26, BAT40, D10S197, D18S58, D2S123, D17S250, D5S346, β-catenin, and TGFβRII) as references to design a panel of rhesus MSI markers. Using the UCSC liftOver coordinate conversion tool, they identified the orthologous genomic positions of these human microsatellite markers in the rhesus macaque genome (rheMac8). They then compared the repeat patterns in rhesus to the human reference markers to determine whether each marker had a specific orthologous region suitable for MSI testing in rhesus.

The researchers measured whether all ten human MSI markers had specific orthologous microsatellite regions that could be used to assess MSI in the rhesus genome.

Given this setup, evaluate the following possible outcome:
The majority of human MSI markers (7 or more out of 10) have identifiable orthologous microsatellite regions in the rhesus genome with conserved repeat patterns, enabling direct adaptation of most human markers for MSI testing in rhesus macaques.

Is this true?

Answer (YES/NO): NO